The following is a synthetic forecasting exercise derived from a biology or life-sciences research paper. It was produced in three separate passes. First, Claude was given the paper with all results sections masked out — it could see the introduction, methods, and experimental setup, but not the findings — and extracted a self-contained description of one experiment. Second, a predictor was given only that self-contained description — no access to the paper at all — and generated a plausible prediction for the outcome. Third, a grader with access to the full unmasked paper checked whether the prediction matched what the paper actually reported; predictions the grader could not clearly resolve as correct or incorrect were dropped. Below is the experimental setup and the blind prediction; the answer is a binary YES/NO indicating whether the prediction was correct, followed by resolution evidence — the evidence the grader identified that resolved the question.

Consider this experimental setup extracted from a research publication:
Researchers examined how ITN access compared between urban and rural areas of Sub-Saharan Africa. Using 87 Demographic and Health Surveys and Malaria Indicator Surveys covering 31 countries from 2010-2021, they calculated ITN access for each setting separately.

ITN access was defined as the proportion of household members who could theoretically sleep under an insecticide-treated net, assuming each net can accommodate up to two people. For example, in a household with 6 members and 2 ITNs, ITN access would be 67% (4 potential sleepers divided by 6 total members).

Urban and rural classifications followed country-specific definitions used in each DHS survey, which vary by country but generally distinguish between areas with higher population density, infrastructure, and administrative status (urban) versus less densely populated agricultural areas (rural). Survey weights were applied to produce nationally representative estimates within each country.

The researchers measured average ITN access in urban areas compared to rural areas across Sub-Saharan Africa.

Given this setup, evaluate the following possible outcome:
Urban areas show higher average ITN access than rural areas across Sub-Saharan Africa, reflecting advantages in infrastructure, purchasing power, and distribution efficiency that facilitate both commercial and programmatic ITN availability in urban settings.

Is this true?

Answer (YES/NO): NO